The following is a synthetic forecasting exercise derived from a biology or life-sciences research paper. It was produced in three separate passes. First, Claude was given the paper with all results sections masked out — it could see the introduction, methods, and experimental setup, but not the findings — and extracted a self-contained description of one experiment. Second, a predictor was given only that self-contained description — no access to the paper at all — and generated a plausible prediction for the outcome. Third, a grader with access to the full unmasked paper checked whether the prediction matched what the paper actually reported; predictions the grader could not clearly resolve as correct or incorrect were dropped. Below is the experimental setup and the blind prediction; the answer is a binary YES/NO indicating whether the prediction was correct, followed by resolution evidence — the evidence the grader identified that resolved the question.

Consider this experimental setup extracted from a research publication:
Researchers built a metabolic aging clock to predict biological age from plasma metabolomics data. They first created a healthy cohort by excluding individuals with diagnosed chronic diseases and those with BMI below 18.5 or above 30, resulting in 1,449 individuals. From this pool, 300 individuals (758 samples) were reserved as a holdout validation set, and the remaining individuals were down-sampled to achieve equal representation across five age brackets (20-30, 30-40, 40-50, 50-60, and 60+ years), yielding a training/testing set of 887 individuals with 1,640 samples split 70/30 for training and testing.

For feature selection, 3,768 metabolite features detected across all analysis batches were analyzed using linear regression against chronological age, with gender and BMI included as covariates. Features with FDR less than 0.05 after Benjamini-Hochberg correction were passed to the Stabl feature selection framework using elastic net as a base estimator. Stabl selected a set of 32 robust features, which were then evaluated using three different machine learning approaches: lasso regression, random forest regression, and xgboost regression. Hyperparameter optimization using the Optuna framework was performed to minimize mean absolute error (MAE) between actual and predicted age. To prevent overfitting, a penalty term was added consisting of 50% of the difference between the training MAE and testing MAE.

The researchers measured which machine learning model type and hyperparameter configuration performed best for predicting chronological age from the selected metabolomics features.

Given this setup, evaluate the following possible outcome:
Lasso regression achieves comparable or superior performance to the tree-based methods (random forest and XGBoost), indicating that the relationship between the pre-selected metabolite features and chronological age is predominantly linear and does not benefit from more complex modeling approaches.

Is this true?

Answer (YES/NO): YES